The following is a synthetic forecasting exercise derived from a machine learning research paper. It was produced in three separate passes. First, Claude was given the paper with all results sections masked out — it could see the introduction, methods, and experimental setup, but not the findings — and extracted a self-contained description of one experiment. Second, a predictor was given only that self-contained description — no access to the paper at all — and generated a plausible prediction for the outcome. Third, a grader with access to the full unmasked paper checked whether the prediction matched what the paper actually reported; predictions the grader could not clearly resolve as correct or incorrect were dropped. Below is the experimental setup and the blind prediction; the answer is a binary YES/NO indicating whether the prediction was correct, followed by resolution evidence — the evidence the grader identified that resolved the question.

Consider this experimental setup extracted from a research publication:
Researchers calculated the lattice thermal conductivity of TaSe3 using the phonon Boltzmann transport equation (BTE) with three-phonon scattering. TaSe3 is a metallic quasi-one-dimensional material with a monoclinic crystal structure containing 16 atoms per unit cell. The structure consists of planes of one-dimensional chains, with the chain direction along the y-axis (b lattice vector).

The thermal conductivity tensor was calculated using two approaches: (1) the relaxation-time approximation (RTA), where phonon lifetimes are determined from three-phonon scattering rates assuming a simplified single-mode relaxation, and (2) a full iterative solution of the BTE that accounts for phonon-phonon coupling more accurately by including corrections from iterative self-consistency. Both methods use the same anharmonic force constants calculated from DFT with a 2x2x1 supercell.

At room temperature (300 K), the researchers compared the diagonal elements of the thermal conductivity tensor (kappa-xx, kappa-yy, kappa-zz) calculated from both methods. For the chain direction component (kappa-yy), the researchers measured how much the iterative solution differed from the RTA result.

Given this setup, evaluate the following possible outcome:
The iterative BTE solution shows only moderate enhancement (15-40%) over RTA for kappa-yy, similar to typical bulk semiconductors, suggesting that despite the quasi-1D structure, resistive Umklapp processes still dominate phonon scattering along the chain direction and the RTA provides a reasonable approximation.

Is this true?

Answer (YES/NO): NO